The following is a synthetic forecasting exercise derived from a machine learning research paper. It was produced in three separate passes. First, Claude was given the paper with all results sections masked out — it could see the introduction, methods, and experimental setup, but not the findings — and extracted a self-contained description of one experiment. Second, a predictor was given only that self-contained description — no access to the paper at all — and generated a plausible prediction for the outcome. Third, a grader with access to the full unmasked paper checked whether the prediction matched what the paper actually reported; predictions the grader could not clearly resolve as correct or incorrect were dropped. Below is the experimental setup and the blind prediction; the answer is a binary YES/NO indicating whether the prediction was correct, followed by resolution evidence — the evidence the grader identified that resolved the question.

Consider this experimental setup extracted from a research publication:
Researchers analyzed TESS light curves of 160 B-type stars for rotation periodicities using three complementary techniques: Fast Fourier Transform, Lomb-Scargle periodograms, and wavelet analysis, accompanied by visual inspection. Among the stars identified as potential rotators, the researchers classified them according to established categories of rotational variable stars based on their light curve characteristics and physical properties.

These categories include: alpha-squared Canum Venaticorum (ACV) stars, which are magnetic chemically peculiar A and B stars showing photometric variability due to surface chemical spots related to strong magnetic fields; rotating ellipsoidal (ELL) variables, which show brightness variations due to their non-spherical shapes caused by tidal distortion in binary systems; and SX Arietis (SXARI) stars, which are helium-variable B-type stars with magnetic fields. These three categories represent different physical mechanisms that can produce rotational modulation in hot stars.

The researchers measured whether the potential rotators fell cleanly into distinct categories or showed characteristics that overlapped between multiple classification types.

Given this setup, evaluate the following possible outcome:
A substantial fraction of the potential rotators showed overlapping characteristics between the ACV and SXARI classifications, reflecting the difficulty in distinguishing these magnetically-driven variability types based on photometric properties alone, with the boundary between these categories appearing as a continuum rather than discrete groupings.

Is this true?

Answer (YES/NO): YES